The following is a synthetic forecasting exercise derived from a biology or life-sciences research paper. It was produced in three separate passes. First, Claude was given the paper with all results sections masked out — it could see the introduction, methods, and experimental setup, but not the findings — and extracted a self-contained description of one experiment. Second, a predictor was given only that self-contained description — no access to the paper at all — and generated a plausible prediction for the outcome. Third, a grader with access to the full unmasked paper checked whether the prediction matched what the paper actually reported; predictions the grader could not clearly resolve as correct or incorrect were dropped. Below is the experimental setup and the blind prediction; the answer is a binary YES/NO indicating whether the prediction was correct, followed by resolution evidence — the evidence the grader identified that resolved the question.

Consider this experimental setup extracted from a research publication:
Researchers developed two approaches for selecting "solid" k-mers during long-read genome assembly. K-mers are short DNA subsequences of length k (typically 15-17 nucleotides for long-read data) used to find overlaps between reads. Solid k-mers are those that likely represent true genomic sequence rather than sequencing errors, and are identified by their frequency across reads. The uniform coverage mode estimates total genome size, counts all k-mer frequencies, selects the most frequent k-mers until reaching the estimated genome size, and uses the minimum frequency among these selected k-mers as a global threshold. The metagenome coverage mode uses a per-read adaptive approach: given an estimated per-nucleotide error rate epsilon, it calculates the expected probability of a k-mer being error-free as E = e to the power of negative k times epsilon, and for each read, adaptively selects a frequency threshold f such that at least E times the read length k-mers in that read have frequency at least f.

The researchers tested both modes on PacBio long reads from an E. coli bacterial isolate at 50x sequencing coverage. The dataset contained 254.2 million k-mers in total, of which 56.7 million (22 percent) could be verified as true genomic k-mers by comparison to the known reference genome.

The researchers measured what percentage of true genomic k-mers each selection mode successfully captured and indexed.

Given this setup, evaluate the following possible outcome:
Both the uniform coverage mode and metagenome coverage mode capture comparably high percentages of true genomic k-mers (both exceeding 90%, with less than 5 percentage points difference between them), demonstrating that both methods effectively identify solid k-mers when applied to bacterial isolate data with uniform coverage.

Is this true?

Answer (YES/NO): NO